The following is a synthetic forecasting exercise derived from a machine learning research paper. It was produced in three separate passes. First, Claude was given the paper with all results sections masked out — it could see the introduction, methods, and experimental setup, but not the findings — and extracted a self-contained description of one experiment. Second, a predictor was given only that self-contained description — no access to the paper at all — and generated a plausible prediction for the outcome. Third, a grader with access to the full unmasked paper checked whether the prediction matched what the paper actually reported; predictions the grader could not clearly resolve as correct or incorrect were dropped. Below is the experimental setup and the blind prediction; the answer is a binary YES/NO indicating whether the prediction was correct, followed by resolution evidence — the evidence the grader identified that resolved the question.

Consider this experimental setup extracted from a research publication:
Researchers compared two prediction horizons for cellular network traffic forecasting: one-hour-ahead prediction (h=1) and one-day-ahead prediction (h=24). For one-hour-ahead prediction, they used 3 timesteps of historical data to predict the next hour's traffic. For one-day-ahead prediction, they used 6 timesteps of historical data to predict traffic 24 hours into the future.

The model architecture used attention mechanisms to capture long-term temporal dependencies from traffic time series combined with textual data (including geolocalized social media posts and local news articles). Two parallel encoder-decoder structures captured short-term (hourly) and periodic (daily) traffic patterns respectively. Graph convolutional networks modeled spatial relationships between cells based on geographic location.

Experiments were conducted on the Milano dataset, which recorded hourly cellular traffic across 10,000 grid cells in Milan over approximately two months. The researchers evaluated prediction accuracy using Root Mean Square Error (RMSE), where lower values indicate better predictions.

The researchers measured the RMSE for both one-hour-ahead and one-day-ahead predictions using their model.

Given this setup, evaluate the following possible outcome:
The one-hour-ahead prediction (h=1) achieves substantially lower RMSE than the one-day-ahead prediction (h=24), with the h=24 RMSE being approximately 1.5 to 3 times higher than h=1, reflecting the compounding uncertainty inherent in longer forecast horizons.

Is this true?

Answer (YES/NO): NO